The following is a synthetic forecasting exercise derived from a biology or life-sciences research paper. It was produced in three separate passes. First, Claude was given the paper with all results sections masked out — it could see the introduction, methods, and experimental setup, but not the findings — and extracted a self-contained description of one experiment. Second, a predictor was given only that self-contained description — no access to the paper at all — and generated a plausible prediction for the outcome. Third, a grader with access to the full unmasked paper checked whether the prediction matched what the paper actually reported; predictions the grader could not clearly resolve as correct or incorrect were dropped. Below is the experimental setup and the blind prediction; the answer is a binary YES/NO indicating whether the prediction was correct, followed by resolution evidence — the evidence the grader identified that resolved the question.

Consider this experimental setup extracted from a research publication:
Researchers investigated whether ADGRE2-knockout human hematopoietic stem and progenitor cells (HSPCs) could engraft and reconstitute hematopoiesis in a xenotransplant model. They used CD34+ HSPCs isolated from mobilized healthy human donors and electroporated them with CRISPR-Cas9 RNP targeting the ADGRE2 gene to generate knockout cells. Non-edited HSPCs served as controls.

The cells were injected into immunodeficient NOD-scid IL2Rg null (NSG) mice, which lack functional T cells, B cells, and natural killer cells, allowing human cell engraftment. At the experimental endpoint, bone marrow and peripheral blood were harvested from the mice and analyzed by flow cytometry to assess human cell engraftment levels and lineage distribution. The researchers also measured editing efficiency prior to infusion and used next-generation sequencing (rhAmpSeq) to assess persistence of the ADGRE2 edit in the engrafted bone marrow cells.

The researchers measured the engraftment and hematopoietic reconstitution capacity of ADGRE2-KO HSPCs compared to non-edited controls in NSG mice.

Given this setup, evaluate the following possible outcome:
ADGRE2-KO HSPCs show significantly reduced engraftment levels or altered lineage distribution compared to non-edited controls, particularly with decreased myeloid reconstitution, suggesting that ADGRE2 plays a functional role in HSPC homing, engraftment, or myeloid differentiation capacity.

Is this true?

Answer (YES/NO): NO